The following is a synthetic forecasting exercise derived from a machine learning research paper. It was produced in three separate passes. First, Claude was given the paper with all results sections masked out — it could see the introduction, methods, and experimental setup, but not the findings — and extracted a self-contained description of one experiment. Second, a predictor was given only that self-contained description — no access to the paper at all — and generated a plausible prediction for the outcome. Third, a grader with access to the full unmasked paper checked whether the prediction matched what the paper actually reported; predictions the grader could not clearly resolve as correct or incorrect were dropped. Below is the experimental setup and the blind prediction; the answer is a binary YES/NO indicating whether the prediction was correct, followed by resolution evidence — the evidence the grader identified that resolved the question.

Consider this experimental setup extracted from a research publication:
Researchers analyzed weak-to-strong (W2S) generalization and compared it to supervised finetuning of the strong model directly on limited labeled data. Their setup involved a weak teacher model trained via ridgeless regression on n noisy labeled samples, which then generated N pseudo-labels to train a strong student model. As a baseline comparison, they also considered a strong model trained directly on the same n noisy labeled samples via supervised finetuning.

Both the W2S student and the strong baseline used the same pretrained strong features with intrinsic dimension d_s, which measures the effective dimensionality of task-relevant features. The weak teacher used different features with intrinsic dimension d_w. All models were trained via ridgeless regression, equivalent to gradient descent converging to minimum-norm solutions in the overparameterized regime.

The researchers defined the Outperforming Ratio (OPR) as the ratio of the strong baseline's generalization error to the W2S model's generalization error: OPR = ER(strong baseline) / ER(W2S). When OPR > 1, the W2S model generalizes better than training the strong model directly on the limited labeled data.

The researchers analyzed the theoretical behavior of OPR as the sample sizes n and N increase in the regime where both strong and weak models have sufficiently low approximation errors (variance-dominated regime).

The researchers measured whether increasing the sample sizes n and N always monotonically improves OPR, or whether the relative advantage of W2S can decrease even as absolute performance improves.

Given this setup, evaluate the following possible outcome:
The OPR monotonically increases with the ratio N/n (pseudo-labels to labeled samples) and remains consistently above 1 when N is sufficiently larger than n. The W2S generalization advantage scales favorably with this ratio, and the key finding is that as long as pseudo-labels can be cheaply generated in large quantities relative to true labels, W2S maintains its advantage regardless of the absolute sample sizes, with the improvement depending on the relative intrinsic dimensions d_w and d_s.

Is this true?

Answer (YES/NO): NO